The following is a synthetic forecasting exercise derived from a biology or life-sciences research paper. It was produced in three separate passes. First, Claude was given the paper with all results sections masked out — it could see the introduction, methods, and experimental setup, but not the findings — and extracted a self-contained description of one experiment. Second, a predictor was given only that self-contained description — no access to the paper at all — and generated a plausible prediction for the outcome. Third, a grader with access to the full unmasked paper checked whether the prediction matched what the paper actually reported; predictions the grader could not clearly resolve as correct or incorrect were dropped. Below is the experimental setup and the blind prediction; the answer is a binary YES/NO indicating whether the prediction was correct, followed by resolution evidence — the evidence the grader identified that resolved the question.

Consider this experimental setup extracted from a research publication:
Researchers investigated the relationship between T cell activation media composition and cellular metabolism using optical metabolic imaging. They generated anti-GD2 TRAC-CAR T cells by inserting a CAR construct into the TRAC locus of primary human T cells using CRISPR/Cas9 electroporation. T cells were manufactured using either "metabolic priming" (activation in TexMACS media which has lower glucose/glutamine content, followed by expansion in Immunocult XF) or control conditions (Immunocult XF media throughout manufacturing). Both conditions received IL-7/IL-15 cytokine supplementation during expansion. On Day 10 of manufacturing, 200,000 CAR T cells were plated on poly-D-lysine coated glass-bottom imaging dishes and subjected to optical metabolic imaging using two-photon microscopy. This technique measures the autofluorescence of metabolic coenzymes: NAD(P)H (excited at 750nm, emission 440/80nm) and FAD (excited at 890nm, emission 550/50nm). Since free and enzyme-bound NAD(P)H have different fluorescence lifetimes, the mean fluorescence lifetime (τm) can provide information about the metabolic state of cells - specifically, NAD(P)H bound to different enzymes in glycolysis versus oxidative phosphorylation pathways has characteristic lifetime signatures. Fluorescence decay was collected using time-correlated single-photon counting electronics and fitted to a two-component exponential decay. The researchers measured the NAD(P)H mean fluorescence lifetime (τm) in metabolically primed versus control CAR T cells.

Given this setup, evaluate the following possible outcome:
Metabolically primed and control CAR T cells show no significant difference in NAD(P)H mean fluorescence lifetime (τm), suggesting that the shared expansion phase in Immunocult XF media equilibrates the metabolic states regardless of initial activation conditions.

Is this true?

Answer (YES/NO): NO